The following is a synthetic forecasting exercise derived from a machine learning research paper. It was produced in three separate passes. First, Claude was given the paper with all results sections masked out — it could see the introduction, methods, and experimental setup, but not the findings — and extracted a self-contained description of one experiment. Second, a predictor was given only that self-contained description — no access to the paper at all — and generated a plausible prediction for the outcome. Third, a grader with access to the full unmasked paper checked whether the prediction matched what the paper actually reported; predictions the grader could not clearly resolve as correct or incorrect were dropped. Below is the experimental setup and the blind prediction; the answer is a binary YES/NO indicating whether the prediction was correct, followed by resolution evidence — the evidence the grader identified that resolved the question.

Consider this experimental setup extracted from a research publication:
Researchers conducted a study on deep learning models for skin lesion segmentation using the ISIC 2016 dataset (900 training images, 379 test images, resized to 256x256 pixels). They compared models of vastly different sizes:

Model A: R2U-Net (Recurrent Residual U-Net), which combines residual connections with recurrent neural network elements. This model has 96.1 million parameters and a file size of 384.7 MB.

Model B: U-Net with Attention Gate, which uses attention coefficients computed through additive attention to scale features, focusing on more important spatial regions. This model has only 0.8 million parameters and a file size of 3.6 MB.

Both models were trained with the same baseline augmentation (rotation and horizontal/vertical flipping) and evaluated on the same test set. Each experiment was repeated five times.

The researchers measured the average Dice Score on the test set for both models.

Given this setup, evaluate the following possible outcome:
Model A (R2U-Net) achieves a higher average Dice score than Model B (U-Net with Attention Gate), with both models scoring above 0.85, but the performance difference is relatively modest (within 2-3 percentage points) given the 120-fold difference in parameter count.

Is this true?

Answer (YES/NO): NO